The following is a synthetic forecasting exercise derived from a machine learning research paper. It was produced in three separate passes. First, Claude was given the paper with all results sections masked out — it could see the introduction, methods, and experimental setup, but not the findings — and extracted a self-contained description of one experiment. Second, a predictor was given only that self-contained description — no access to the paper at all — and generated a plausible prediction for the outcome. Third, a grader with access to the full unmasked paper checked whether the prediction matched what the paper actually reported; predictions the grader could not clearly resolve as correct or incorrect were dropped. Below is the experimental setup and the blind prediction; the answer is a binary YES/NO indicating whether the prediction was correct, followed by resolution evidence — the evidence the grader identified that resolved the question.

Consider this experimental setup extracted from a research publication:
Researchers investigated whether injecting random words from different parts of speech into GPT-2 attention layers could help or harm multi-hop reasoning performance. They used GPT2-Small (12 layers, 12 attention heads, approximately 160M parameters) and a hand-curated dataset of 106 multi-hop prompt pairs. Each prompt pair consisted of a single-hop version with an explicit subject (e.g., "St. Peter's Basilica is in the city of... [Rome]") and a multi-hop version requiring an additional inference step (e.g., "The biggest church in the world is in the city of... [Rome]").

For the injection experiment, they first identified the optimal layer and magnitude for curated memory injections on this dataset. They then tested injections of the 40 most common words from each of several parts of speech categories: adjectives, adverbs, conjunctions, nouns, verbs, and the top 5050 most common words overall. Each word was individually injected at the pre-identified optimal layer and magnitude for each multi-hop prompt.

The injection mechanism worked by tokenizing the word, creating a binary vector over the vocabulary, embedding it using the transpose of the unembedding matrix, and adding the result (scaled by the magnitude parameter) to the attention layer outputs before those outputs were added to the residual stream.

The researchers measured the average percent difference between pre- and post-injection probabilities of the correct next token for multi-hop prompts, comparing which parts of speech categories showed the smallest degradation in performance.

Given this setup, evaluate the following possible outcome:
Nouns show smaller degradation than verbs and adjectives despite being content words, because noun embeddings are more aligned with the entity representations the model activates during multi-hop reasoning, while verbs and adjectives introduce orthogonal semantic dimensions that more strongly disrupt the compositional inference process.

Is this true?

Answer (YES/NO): NO